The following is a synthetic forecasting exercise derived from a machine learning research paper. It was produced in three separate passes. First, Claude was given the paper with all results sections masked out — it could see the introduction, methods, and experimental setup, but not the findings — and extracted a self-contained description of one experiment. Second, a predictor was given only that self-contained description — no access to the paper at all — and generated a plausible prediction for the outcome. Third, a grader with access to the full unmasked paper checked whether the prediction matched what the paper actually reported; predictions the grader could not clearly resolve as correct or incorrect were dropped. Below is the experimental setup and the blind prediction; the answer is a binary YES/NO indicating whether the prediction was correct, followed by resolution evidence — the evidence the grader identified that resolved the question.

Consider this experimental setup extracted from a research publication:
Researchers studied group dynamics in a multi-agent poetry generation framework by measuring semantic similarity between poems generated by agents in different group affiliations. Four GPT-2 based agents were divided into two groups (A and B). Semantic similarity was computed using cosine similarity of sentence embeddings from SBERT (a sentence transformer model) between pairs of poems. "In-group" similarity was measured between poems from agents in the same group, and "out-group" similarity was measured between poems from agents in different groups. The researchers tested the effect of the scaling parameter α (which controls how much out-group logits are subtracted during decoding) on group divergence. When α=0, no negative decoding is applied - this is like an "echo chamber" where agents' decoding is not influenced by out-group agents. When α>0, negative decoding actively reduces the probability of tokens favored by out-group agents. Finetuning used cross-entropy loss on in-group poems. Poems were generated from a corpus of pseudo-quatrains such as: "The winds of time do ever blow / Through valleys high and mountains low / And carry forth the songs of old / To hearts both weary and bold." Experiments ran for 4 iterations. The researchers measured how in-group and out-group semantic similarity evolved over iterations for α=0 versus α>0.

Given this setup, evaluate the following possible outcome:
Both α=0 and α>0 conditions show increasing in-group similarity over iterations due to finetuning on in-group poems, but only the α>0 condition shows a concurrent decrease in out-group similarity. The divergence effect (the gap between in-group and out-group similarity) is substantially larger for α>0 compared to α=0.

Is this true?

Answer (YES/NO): NO